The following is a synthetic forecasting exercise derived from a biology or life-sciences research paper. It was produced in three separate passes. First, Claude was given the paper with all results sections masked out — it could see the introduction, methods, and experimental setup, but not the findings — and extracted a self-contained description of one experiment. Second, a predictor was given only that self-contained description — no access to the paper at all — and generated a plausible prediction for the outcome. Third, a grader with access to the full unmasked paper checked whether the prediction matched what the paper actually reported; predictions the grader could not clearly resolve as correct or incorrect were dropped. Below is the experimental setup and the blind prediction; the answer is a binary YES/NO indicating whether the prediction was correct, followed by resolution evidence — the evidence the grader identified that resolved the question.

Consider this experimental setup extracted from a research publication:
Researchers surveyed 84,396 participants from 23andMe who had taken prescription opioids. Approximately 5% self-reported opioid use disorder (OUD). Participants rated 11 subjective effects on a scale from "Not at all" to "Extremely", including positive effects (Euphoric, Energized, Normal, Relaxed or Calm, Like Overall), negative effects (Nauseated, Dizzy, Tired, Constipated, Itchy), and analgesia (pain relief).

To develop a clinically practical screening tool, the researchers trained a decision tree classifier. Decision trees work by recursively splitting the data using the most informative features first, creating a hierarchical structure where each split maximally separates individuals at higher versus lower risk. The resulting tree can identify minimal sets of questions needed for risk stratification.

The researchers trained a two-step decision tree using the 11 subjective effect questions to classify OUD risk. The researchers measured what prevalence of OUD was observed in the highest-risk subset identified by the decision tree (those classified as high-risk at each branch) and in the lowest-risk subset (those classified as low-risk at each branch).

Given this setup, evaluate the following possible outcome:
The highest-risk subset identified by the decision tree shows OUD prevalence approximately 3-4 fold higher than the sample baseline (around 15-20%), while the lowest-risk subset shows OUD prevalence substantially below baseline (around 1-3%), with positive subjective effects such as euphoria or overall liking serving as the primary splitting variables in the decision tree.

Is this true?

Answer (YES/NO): NO